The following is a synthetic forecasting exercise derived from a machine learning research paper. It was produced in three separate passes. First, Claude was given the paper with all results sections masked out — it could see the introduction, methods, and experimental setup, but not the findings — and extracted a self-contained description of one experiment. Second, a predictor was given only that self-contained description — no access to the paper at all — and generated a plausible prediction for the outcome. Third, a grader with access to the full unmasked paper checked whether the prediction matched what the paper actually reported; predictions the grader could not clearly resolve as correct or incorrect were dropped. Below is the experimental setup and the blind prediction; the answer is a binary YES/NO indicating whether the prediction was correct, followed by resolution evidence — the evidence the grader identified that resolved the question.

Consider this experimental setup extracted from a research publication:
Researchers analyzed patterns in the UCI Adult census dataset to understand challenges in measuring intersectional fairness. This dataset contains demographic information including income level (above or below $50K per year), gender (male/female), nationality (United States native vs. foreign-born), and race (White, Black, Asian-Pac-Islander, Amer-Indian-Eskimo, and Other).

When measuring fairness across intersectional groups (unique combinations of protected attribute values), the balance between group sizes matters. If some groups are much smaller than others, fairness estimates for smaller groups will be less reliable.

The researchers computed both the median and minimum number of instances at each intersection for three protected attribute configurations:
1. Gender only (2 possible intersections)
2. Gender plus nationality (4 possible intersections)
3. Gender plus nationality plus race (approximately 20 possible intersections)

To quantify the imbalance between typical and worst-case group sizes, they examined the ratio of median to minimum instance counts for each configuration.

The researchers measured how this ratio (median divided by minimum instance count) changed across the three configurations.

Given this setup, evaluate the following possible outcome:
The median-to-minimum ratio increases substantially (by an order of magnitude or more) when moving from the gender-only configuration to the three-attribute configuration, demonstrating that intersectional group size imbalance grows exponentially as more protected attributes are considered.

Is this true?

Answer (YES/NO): YES